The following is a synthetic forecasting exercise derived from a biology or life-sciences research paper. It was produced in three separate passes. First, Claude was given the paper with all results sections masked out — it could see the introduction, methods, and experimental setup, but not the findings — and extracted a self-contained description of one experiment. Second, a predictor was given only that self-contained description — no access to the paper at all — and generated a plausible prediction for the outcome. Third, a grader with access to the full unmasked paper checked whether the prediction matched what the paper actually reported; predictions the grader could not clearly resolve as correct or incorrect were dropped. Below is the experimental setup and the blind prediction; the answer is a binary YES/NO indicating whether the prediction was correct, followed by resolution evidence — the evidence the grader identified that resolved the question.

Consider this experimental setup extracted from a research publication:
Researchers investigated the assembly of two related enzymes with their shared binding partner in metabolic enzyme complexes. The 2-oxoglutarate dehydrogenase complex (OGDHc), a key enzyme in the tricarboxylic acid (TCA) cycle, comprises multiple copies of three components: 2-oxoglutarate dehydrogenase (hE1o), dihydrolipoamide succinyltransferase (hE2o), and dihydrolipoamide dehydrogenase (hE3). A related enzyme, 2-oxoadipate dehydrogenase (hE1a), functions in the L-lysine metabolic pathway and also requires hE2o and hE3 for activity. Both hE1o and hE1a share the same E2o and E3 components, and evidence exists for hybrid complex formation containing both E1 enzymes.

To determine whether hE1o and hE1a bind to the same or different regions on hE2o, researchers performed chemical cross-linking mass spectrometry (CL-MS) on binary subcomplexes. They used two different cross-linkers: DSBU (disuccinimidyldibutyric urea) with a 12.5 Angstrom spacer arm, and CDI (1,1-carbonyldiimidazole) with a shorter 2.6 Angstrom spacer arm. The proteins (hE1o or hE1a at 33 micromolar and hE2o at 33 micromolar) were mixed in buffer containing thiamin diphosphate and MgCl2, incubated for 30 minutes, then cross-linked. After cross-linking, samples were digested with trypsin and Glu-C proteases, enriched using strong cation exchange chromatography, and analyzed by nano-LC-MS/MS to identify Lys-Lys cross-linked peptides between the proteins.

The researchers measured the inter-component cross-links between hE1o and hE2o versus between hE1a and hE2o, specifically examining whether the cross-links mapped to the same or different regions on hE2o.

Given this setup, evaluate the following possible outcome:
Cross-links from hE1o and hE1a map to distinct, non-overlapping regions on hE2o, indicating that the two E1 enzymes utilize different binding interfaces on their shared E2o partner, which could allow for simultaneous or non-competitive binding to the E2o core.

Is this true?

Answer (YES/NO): NO